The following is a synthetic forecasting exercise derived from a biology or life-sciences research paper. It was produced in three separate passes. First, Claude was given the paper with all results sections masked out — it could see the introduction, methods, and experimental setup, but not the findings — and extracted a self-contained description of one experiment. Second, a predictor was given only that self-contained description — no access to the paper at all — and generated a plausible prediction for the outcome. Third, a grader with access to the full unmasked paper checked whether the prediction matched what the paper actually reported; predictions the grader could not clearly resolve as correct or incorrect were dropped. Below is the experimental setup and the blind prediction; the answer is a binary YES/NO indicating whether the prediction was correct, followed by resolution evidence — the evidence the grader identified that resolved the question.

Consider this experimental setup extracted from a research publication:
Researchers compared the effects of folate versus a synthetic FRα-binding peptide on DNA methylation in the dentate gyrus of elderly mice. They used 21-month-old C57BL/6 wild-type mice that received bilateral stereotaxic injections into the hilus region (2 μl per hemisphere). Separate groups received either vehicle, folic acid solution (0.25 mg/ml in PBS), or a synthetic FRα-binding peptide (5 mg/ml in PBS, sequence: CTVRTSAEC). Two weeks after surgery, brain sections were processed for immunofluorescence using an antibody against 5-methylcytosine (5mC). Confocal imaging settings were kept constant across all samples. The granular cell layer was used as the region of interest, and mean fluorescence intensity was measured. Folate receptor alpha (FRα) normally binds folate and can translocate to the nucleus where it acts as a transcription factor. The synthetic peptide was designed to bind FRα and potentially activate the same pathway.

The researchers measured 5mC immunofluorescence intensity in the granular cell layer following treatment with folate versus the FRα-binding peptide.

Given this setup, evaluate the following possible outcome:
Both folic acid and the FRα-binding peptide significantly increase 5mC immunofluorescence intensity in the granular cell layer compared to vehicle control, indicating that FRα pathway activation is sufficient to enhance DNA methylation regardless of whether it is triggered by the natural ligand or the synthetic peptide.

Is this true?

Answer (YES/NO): NO